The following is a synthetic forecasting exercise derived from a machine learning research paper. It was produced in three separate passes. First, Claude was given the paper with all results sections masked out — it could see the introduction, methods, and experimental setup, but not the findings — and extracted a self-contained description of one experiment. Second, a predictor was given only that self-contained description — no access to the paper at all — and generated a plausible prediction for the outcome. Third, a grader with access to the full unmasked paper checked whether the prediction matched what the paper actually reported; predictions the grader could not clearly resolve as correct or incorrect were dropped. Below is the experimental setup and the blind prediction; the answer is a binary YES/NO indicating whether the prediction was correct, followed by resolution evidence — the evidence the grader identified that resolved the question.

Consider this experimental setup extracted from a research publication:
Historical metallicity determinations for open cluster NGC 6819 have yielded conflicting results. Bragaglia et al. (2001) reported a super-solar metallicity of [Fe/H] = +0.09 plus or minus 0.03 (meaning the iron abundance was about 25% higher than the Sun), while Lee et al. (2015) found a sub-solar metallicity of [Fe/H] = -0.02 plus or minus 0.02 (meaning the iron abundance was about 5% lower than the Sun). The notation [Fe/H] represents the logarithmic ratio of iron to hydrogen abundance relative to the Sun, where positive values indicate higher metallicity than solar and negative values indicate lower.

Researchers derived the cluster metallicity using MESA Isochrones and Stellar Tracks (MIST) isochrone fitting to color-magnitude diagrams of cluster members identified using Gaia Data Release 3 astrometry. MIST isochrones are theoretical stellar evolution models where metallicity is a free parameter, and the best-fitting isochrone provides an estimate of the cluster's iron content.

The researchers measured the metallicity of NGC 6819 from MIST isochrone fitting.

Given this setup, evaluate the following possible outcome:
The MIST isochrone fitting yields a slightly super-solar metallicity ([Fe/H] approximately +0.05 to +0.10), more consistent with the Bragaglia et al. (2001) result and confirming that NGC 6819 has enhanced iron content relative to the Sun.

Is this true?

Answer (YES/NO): NO